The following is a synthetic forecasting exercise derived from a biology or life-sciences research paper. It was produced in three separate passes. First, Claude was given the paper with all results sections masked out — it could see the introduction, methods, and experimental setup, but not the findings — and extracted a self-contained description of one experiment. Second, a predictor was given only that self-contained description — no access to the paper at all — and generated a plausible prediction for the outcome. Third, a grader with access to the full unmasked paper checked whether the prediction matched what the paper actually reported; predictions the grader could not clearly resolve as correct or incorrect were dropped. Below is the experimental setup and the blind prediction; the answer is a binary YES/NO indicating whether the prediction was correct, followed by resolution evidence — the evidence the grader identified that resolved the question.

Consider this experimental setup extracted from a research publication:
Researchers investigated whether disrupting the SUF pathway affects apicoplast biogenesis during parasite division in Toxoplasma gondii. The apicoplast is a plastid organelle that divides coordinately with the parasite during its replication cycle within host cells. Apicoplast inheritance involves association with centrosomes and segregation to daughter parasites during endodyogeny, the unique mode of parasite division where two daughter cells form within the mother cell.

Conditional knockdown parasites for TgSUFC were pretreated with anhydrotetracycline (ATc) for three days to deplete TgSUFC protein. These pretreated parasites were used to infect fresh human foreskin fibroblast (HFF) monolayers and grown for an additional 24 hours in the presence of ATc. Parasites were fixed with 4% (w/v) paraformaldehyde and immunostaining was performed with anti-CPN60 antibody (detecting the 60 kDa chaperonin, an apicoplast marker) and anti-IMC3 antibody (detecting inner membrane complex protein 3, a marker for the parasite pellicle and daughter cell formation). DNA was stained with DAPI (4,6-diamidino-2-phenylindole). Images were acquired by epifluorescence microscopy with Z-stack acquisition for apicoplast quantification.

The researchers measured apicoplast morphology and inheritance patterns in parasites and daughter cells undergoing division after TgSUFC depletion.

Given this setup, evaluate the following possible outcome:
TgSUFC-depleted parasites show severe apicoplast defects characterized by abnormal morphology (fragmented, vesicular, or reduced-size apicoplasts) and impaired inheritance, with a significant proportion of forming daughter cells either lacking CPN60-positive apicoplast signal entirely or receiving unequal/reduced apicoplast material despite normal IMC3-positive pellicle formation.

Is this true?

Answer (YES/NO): NO